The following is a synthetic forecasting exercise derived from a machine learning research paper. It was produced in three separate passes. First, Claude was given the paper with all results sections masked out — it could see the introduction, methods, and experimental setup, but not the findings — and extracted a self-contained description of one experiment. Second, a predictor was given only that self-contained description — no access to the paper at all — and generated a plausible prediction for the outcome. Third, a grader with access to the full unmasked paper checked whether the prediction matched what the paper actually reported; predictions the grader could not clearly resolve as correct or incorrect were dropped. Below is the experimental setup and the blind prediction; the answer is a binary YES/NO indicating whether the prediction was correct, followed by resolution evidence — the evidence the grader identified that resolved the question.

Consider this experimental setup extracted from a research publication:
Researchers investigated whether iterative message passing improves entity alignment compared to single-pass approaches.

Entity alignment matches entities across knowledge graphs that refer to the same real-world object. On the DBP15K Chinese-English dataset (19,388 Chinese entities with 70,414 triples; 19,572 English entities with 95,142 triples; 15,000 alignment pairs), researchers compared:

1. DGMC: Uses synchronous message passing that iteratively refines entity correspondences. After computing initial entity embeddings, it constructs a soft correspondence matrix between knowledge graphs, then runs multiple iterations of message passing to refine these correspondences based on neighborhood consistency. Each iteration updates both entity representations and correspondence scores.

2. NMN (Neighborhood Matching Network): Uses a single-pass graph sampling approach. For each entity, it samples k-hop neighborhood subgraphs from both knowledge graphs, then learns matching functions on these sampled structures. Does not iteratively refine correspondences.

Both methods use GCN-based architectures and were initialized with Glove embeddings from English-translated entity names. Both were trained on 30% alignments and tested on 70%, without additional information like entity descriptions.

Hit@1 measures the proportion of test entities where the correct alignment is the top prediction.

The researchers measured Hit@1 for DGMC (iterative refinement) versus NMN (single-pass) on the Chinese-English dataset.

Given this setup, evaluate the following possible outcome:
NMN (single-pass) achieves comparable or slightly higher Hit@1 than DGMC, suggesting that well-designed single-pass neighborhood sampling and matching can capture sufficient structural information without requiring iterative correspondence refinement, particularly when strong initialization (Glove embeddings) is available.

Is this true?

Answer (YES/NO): NO